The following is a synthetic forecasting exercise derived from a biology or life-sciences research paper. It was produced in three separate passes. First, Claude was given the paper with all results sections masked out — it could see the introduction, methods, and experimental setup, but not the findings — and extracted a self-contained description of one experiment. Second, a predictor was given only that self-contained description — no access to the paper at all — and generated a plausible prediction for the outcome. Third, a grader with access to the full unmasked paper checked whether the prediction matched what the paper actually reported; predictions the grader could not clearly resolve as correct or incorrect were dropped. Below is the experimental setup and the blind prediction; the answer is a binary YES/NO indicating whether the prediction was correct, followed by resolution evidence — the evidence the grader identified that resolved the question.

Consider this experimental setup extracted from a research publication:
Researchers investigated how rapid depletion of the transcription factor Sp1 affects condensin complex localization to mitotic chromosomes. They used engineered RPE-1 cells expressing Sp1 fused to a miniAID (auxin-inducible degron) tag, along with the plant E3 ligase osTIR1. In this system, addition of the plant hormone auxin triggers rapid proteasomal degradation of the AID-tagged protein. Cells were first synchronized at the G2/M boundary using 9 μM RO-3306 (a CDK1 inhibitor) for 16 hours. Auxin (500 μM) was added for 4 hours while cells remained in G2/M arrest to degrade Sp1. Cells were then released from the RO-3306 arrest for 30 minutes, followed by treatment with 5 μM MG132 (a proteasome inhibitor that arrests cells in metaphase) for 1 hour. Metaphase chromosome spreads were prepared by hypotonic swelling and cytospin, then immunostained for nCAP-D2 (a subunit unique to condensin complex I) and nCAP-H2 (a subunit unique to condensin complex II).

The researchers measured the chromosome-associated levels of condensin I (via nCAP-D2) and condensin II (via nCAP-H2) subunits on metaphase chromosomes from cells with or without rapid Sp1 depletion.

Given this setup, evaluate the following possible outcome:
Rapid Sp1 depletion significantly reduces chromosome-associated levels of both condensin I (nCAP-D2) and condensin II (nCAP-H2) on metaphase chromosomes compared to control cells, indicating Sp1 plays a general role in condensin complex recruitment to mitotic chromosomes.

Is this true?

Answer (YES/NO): NO